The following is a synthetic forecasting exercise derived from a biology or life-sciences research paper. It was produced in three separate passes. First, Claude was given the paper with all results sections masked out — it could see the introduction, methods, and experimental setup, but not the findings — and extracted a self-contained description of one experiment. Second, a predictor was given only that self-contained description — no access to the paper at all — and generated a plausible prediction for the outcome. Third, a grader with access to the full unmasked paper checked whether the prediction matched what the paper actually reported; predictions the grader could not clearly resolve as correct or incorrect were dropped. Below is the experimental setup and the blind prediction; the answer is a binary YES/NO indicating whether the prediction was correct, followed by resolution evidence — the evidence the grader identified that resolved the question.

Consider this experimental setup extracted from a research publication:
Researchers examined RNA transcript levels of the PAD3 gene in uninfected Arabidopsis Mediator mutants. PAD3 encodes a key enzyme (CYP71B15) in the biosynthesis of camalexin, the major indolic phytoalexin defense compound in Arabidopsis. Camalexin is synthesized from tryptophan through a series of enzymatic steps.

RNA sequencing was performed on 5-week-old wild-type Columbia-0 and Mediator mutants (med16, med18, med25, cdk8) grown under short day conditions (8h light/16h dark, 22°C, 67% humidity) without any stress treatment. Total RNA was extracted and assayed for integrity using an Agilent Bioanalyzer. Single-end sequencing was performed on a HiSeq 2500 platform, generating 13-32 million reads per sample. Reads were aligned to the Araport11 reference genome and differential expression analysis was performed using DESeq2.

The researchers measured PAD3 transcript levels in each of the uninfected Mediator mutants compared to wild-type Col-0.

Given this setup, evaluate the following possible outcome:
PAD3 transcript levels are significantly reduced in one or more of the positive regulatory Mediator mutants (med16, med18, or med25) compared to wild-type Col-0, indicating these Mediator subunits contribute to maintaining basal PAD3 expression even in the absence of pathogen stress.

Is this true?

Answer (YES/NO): NO